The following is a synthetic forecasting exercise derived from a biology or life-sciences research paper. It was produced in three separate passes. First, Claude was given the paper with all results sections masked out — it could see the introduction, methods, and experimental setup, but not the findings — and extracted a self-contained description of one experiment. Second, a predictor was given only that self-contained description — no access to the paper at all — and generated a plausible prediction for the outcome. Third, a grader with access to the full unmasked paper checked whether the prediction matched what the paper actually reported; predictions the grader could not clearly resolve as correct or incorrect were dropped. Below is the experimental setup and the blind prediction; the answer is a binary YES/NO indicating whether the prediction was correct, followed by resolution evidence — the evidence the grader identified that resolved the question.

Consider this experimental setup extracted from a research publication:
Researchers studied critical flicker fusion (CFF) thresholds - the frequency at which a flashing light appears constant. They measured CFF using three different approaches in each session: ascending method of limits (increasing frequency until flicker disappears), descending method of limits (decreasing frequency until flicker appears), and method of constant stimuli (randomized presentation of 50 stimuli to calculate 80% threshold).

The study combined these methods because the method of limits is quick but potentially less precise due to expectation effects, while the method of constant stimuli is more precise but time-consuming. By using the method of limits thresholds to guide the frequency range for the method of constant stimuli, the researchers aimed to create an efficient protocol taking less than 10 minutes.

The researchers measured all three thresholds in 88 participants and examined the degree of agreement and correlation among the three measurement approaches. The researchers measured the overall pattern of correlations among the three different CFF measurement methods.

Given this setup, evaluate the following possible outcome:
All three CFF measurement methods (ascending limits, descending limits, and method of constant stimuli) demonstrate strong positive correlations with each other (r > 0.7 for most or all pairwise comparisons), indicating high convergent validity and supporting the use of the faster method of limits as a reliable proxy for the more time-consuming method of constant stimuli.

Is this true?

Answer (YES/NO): YES